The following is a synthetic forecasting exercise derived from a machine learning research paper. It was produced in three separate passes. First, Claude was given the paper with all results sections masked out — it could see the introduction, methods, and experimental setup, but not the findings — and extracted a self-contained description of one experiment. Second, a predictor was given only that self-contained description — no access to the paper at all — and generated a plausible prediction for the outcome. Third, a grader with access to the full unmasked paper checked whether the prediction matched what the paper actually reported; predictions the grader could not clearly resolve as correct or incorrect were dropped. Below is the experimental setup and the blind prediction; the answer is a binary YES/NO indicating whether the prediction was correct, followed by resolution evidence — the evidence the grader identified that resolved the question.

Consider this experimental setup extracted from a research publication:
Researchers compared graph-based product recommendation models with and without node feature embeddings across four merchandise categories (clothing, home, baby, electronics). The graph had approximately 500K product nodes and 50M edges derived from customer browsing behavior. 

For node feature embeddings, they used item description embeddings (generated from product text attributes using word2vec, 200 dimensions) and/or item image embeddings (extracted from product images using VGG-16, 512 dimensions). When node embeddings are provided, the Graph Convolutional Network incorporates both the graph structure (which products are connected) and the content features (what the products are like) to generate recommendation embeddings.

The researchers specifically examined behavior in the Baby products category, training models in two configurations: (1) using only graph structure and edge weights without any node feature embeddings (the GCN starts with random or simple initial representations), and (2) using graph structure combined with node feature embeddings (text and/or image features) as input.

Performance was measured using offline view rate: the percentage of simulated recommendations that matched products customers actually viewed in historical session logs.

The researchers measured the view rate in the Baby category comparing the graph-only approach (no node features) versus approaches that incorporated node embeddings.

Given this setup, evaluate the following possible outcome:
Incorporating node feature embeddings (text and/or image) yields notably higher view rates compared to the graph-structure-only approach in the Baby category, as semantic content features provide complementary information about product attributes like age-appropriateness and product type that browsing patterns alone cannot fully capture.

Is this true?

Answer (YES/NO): YES